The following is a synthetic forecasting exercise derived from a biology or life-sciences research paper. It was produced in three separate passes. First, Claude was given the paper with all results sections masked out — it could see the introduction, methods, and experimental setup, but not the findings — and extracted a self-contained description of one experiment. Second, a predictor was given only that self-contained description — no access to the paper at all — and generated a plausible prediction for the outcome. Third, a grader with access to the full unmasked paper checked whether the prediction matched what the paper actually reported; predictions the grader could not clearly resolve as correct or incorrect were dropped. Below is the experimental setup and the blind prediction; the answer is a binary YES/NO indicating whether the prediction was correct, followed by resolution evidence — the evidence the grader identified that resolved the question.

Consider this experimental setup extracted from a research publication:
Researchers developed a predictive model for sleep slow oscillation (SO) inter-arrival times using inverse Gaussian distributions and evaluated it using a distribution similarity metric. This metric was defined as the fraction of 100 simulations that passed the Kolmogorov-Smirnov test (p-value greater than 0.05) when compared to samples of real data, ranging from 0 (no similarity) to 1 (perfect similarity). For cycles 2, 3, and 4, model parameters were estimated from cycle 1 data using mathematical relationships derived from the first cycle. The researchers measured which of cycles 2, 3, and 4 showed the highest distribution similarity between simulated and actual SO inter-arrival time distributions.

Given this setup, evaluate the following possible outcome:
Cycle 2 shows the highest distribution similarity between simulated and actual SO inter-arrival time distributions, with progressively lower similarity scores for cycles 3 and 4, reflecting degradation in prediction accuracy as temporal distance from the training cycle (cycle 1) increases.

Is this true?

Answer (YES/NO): NO